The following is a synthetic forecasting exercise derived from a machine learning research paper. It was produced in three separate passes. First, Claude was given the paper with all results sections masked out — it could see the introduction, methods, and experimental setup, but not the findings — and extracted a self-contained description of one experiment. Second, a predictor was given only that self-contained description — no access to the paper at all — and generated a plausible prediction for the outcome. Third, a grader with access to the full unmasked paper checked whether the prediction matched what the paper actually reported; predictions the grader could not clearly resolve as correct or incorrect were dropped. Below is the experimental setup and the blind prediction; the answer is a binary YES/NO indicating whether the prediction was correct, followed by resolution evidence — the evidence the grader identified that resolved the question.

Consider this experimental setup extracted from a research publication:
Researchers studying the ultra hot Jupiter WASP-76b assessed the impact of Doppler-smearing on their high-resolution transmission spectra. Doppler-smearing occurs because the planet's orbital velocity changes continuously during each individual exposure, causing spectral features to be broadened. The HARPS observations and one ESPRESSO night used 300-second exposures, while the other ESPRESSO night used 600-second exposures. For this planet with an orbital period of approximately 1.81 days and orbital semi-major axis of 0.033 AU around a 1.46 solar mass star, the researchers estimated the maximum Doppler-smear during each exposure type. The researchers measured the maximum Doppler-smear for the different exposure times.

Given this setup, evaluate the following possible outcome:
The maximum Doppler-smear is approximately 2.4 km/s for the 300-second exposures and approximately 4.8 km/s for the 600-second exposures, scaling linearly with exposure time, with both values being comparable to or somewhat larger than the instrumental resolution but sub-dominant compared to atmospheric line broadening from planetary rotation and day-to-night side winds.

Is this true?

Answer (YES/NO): NO